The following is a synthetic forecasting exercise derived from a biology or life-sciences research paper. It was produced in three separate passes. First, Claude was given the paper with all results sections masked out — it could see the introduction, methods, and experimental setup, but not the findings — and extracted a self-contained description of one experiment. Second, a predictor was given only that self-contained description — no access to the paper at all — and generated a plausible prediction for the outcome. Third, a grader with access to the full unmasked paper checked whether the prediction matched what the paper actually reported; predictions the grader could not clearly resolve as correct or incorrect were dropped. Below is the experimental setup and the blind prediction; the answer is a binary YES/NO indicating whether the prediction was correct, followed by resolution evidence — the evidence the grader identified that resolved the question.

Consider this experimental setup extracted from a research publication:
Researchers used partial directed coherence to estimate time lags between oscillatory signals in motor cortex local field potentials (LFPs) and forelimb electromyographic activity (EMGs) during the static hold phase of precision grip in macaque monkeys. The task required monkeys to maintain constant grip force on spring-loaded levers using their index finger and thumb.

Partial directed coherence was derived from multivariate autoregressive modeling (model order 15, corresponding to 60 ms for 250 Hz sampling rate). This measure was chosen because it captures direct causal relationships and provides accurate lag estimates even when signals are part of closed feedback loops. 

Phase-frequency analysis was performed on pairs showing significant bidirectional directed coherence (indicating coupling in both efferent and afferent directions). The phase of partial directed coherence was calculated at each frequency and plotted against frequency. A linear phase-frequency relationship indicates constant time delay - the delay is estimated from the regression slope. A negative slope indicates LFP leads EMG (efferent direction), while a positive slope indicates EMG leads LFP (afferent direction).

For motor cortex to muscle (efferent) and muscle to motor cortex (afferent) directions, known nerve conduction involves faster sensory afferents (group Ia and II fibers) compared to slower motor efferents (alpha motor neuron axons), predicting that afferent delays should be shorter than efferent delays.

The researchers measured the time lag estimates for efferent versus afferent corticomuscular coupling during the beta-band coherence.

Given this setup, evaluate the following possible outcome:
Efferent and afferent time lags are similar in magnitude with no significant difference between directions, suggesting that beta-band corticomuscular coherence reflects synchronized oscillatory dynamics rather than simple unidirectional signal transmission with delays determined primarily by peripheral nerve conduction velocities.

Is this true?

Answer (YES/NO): YES